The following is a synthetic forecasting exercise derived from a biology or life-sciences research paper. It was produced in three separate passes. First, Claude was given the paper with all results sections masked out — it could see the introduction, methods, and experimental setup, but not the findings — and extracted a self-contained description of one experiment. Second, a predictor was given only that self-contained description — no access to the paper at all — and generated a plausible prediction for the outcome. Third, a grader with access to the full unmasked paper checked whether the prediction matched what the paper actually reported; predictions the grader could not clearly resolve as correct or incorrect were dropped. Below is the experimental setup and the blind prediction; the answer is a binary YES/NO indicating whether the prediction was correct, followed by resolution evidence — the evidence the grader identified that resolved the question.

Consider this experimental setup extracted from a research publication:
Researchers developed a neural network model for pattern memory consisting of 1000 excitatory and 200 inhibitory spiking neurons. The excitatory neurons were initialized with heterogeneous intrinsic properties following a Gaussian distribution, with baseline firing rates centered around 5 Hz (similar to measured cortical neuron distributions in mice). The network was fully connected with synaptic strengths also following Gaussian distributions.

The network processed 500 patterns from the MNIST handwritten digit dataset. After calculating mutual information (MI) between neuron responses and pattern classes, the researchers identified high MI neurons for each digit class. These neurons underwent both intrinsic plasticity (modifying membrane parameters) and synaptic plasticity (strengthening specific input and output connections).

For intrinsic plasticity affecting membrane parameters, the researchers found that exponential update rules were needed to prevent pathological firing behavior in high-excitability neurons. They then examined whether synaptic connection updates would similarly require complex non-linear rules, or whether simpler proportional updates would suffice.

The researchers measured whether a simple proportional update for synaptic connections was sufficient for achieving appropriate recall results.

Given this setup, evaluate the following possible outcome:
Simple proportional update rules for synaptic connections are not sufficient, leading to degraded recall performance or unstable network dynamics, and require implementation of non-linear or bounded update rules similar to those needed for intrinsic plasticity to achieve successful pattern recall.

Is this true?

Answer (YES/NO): NO